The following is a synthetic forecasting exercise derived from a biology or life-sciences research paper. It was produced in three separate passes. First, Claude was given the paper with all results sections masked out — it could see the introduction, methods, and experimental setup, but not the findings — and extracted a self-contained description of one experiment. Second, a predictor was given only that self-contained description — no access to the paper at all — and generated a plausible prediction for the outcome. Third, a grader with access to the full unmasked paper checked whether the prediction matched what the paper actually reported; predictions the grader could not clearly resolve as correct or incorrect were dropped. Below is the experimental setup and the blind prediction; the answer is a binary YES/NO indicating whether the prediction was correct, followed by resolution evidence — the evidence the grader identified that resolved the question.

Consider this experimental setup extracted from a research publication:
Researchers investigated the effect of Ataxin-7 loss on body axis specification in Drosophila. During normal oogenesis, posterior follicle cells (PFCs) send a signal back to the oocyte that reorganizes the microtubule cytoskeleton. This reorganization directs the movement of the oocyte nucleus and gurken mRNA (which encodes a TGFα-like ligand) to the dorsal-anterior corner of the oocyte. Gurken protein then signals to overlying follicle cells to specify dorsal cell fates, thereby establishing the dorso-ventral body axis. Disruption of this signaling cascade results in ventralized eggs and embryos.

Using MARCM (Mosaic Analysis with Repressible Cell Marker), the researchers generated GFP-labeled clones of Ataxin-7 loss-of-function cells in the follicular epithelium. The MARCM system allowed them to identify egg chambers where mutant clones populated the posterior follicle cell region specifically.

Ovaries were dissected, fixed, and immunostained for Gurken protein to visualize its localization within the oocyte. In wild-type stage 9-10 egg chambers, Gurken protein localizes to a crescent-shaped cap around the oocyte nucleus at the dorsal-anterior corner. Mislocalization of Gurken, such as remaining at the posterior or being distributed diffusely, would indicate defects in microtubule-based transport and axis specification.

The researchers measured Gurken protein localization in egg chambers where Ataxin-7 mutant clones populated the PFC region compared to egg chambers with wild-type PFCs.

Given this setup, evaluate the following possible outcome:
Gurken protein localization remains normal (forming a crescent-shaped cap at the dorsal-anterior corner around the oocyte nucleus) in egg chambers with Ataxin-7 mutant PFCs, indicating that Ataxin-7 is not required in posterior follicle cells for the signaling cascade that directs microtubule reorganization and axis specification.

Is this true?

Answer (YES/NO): NO